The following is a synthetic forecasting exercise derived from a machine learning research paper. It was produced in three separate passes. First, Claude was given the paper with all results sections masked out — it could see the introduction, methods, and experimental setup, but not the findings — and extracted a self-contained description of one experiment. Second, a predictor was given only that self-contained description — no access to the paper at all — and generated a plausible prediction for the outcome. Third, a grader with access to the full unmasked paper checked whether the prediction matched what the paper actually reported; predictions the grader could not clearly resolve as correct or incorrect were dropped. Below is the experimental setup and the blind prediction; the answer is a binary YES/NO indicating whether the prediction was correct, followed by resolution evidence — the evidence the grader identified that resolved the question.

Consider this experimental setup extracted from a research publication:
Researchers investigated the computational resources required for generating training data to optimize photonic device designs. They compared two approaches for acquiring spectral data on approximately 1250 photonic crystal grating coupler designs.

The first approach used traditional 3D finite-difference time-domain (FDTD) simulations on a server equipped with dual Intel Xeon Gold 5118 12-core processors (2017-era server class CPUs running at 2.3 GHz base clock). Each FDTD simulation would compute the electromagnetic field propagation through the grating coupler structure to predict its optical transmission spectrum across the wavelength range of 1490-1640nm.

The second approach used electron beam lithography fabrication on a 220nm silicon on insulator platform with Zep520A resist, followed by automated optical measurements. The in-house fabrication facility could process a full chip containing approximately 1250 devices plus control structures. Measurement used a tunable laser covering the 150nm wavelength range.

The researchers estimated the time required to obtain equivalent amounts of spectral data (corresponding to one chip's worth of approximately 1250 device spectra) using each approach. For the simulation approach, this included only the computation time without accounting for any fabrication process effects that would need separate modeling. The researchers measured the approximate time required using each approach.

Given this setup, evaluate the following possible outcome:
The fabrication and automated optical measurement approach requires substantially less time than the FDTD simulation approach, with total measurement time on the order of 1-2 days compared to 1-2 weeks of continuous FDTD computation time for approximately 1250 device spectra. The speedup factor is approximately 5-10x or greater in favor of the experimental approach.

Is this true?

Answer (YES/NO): NO